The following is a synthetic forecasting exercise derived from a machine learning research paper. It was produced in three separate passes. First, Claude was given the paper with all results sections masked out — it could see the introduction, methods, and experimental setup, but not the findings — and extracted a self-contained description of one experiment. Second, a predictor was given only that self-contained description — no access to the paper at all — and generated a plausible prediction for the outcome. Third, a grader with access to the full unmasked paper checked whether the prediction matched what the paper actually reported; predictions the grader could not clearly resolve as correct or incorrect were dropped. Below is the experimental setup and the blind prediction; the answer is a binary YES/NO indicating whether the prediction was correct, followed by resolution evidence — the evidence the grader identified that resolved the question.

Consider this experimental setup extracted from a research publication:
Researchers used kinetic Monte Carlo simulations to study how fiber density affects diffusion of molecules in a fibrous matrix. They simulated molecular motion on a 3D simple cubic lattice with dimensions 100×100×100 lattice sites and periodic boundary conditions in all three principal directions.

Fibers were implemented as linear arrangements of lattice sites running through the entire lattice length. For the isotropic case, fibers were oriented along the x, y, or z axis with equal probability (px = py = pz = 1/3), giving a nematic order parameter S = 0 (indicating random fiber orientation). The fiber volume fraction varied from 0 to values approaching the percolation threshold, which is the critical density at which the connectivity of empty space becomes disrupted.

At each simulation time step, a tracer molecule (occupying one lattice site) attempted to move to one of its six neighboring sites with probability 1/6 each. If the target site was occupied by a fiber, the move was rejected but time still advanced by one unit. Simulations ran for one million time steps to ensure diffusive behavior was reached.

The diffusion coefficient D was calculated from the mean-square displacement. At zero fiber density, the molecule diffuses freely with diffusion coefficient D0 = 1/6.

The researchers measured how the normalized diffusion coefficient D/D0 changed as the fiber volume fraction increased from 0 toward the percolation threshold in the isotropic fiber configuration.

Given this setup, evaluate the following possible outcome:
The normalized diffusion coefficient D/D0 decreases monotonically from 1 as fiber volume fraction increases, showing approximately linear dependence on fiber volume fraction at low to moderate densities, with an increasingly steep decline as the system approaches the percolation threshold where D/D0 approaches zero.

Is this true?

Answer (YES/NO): NO